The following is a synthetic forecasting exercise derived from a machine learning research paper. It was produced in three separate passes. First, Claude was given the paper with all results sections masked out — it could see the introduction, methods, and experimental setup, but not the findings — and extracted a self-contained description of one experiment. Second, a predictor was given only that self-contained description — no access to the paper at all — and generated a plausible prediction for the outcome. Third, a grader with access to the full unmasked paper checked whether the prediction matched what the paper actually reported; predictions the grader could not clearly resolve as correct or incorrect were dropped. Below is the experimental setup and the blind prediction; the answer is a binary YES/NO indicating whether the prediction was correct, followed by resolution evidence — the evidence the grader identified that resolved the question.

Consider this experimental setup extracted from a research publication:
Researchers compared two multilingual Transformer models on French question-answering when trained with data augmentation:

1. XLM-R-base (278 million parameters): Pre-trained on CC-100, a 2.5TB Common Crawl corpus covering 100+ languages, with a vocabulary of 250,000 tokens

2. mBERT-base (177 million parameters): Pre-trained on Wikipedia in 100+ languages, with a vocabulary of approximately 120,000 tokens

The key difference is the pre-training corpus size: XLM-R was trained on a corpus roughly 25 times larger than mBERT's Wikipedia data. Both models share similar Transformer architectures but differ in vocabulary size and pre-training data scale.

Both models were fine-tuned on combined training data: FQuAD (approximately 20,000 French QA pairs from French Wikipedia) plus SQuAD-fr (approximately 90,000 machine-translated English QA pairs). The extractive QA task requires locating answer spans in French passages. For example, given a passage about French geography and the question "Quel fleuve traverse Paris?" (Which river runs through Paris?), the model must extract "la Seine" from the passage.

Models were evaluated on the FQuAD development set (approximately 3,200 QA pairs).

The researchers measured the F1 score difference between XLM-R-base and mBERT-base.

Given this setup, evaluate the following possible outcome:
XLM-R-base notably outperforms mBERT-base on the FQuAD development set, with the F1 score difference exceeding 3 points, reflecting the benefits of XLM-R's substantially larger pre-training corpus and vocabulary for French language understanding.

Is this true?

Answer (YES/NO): NO